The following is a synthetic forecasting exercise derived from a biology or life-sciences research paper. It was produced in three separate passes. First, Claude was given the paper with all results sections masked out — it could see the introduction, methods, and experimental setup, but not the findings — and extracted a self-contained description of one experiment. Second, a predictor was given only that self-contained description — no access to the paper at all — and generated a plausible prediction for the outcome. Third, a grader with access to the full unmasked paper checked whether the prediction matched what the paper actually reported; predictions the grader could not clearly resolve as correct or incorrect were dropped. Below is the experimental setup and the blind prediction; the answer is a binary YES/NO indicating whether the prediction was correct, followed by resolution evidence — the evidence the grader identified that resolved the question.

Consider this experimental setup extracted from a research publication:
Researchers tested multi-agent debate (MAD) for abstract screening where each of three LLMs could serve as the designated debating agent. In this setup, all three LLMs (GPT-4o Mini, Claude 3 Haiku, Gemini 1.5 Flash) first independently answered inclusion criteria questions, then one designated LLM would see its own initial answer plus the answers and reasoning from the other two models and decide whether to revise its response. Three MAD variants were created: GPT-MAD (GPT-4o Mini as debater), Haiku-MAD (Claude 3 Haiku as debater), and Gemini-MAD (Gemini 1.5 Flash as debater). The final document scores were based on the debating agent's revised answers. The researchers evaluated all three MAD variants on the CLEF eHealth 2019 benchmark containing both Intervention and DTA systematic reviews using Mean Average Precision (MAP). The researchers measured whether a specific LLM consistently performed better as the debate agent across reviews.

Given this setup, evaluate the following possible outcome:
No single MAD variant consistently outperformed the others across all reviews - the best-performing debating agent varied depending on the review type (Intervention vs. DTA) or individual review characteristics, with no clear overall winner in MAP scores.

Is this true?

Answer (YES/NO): YES